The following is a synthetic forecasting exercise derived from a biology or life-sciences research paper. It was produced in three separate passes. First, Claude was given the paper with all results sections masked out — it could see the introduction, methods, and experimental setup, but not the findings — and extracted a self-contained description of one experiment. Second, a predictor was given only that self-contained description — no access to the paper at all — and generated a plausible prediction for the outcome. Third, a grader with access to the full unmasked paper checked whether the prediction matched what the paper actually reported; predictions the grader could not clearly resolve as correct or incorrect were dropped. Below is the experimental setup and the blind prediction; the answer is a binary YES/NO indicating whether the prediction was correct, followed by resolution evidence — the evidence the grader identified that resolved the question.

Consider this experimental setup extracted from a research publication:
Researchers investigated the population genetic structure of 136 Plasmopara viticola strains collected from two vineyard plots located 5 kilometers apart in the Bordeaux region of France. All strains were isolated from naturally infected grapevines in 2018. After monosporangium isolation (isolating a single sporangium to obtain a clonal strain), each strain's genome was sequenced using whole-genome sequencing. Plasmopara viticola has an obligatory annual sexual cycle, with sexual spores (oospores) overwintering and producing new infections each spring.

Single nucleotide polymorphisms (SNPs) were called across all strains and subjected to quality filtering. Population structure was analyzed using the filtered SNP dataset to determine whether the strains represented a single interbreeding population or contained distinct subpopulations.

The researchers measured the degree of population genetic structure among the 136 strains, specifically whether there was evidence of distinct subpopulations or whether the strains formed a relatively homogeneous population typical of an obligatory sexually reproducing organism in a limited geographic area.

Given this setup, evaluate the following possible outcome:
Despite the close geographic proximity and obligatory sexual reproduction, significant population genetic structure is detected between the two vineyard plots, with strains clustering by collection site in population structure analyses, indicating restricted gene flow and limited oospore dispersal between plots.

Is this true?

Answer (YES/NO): NO